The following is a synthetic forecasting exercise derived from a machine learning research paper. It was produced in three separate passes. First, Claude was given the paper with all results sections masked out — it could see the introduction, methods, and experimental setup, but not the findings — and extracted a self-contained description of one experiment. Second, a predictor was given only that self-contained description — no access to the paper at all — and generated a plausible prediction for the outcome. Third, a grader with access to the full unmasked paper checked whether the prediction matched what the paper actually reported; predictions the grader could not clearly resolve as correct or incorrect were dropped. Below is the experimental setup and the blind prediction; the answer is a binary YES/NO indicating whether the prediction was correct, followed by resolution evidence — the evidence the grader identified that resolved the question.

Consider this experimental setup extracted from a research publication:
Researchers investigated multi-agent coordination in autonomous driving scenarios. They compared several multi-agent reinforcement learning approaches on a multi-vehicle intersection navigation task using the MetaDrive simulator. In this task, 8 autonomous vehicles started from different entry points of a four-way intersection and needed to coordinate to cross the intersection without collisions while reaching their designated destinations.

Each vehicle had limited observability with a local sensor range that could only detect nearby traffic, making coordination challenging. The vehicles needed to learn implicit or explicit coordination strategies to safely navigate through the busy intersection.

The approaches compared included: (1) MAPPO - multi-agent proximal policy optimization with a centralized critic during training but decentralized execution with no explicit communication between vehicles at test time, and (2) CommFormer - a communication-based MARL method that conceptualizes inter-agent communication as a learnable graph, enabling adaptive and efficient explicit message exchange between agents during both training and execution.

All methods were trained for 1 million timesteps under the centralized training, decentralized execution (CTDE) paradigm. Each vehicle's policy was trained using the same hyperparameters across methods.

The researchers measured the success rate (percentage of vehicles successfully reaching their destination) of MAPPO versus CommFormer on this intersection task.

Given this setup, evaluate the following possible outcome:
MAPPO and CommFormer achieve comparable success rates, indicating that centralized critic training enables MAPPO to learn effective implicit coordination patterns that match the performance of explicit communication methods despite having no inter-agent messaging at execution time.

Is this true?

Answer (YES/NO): NO